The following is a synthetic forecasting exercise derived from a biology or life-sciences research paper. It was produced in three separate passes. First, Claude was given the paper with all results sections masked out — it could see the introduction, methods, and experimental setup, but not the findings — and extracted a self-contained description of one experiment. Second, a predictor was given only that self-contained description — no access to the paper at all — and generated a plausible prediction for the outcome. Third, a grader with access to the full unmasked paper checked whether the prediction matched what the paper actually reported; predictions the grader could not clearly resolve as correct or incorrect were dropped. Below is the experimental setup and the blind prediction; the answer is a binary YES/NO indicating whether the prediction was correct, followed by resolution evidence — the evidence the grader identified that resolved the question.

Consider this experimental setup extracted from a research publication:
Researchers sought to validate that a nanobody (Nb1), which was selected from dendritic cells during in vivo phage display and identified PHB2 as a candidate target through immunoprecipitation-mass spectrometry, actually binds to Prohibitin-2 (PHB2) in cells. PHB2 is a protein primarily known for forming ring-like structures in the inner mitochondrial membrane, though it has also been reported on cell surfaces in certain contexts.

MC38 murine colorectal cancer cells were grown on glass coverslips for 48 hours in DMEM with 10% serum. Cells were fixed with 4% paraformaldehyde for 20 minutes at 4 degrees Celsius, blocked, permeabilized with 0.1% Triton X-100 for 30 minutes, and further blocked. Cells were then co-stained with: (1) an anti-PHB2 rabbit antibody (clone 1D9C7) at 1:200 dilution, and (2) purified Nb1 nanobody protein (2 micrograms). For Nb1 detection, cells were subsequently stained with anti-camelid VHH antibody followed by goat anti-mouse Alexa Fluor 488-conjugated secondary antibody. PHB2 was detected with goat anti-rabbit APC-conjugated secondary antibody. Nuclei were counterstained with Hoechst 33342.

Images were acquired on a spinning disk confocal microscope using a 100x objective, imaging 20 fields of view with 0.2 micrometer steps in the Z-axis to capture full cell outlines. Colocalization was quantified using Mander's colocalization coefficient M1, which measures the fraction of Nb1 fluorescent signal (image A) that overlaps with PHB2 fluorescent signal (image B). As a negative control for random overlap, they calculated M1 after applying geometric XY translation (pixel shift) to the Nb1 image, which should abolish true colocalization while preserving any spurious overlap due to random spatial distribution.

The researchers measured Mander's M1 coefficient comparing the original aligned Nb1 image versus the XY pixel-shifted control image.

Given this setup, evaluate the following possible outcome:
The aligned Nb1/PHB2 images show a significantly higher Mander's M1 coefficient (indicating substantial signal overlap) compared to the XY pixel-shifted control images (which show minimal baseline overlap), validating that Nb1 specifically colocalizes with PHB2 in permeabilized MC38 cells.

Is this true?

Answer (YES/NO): YES